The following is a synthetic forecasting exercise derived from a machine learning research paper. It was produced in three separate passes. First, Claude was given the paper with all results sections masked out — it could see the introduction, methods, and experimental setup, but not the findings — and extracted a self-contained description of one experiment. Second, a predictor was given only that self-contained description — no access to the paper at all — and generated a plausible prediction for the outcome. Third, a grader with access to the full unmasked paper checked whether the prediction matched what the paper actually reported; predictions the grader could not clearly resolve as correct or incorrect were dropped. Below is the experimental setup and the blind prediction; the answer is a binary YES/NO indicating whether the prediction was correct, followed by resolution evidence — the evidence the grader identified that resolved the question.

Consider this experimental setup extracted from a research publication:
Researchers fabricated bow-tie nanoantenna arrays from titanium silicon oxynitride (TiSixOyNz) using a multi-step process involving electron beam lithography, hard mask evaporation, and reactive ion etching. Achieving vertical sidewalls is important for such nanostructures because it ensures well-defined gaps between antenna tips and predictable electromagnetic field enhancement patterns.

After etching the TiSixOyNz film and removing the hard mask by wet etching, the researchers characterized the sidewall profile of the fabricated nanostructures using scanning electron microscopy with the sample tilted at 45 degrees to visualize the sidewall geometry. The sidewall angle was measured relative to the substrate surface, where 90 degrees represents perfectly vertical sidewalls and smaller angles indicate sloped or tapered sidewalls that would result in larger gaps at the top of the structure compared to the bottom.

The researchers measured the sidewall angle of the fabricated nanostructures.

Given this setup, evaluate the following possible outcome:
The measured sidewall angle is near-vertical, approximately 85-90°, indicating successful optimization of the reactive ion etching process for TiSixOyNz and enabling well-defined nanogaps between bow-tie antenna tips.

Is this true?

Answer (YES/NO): YES